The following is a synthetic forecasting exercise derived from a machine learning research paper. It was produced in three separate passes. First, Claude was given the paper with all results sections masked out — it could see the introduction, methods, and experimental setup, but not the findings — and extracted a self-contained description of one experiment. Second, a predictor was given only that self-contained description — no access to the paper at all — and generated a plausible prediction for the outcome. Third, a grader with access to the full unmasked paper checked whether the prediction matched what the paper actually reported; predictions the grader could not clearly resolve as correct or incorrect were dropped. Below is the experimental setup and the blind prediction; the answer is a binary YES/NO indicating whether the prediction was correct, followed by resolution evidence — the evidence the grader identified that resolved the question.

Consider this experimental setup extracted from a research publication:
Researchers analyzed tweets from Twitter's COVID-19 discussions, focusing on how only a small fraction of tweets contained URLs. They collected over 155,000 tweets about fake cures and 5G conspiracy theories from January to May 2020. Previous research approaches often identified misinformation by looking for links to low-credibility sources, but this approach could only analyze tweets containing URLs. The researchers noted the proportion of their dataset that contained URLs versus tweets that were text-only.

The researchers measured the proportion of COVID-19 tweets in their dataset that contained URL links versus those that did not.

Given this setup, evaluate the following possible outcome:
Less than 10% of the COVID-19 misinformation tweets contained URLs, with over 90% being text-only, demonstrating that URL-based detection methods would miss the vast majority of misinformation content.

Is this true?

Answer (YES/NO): NO